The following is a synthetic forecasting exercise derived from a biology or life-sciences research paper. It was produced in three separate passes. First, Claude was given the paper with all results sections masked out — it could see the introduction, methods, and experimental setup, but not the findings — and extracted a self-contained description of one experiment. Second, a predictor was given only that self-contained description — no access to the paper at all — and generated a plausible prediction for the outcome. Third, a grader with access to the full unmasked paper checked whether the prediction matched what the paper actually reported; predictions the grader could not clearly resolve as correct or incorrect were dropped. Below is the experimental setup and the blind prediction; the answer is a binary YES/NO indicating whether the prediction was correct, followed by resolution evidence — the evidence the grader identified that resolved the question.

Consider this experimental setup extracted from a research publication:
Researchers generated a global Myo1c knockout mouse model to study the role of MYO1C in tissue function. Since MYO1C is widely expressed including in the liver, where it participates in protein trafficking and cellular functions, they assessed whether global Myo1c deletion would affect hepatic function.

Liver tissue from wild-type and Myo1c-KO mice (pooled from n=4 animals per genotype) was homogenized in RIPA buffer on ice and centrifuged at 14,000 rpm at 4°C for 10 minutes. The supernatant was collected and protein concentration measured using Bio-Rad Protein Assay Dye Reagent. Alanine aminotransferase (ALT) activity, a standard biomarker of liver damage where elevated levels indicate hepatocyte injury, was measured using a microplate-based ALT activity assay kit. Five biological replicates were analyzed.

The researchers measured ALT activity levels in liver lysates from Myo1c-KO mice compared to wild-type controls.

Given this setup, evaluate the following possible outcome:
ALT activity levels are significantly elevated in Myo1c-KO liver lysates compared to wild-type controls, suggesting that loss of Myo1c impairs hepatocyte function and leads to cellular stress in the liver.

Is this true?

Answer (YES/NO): NO